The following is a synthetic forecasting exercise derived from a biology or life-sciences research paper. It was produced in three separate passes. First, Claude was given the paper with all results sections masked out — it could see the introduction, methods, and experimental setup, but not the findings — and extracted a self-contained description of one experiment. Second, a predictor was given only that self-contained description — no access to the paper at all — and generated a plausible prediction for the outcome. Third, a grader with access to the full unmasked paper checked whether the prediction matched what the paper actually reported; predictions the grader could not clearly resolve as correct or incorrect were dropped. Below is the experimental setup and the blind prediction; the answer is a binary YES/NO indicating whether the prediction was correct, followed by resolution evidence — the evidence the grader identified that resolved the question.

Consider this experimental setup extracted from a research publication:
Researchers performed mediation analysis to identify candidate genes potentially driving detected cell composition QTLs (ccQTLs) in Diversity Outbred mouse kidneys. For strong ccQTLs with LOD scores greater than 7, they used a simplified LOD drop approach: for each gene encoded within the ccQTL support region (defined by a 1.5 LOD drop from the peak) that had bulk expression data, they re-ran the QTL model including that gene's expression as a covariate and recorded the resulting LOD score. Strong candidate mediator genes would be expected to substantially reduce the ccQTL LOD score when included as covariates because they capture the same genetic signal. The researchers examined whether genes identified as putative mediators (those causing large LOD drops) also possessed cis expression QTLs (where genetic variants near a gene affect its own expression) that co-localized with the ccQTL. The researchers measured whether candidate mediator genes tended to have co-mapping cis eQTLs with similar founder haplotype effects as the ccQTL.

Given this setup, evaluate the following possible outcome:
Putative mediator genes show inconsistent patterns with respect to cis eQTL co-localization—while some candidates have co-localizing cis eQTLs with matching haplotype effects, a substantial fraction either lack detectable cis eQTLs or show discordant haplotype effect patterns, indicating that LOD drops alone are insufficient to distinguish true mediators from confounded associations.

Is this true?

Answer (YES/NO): NO